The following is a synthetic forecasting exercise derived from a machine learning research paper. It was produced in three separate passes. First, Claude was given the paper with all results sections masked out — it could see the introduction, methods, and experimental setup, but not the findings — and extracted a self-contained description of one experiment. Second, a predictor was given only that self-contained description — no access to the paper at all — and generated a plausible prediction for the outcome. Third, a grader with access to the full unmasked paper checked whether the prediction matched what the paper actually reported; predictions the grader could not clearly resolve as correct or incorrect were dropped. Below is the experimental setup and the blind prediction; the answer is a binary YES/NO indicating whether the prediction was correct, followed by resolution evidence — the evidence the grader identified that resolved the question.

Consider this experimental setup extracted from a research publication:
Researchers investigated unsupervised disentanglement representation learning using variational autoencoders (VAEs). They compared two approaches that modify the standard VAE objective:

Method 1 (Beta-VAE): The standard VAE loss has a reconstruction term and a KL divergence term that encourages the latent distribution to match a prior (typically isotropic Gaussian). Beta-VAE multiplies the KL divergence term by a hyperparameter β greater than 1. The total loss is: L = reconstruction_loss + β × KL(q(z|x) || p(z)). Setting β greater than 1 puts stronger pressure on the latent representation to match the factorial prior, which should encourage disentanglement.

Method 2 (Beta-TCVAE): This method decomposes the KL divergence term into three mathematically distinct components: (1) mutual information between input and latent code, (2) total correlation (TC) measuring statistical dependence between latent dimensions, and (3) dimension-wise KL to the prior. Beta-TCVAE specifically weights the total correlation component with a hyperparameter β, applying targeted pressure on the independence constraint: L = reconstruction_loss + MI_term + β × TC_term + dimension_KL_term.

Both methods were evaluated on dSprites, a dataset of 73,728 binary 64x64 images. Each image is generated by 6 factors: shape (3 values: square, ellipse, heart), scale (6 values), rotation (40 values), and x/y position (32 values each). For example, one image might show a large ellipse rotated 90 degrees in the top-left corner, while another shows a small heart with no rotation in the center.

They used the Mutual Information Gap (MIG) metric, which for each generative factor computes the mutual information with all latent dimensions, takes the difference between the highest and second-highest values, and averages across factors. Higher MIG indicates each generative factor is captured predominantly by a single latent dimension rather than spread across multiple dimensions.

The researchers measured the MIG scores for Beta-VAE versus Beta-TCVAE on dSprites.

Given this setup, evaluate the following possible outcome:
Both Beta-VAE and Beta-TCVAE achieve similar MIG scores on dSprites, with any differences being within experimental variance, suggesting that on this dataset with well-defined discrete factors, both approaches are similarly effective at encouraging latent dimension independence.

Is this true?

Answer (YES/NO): NO